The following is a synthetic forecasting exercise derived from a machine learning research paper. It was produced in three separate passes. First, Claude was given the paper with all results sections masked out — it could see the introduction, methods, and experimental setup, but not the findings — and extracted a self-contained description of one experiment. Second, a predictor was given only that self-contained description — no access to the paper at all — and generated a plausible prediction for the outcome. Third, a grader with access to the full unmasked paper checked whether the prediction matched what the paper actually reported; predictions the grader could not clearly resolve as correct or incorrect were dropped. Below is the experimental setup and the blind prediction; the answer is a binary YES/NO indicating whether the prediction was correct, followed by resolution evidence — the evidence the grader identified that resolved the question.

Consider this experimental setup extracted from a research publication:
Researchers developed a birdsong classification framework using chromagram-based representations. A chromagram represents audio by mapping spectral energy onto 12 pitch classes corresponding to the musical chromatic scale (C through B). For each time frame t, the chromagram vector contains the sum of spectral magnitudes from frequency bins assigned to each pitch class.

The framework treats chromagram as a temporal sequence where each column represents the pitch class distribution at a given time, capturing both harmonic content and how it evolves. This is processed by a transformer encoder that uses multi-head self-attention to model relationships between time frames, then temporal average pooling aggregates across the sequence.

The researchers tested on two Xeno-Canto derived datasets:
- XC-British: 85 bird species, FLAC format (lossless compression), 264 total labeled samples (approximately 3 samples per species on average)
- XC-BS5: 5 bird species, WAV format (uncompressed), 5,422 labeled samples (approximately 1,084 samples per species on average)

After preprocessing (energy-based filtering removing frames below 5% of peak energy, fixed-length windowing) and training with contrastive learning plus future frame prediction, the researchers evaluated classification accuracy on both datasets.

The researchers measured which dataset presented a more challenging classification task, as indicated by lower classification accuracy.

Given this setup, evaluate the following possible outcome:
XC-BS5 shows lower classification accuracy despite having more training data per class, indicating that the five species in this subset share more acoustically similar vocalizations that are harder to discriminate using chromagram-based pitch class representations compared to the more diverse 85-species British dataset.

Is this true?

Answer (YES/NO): YES